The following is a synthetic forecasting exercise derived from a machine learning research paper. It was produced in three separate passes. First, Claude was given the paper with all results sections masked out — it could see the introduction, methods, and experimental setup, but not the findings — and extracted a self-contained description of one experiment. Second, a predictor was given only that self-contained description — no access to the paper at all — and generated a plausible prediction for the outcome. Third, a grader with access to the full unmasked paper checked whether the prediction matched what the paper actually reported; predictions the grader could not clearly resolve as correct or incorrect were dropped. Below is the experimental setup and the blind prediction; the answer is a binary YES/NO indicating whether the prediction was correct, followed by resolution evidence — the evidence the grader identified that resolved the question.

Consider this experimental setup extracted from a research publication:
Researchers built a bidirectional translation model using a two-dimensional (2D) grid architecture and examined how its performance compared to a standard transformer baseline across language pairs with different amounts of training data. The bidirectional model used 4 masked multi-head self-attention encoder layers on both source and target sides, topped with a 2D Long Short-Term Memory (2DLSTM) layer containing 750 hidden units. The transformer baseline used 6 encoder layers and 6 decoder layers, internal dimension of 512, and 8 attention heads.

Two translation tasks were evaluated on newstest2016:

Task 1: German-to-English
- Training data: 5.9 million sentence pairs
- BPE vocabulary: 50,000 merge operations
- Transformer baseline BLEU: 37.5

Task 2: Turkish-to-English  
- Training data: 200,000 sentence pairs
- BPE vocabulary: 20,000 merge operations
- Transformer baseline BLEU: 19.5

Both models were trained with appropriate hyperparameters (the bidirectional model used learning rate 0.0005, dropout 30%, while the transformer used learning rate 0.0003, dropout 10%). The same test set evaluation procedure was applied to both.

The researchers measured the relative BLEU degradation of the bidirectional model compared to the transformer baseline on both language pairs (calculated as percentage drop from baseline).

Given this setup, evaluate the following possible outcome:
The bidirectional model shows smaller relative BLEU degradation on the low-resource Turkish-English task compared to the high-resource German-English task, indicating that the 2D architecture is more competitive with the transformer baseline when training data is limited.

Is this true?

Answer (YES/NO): YES